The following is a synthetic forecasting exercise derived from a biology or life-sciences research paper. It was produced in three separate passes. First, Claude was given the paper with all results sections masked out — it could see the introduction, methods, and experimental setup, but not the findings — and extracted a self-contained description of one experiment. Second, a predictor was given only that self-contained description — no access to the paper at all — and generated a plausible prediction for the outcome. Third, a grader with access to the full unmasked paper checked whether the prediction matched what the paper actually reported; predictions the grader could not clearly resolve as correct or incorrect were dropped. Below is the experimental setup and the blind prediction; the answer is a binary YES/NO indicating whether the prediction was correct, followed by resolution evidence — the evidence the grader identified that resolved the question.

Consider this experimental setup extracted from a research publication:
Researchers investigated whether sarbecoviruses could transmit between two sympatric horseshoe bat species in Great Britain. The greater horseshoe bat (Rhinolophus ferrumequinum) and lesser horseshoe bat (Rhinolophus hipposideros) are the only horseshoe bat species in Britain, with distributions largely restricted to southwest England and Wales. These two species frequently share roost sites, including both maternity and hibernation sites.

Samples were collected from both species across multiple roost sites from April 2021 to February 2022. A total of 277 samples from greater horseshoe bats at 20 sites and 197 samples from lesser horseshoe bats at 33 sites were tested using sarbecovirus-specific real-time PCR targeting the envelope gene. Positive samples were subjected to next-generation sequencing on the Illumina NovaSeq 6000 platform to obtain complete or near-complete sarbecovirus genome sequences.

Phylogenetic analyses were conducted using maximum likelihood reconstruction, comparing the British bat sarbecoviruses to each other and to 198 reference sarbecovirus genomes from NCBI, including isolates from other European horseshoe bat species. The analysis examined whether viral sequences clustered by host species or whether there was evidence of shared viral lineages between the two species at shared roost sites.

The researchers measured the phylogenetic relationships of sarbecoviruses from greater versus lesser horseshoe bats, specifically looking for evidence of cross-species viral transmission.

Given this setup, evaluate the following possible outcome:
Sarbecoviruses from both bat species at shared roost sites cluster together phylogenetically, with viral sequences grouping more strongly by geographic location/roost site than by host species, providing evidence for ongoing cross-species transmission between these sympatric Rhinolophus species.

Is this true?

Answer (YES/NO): NO